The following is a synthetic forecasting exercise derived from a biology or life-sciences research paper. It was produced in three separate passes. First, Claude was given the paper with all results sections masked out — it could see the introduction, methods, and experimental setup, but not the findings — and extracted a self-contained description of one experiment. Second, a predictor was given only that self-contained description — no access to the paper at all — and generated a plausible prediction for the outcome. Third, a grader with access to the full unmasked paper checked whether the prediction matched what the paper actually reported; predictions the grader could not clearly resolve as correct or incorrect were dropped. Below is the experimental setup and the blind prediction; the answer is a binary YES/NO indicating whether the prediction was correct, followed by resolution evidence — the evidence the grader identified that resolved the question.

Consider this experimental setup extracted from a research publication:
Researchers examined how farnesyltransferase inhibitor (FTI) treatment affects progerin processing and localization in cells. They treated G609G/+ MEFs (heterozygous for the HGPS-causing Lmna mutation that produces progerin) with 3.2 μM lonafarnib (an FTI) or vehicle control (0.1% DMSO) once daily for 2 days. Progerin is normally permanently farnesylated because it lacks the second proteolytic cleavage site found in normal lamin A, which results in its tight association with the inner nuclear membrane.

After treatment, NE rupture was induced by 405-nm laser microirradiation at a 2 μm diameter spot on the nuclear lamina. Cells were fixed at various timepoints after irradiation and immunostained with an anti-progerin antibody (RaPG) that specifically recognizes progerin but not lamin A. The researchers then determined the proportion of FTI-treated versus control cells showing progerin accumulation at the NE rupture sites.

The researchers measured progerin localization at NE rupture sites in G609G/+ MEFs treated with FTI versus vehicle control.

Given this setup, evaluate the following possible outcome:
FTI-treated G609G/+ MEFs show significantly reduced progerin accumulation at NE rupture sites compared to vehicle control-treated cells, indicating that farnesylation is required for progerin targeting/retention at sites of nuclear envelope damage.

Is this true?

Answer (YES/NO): NO